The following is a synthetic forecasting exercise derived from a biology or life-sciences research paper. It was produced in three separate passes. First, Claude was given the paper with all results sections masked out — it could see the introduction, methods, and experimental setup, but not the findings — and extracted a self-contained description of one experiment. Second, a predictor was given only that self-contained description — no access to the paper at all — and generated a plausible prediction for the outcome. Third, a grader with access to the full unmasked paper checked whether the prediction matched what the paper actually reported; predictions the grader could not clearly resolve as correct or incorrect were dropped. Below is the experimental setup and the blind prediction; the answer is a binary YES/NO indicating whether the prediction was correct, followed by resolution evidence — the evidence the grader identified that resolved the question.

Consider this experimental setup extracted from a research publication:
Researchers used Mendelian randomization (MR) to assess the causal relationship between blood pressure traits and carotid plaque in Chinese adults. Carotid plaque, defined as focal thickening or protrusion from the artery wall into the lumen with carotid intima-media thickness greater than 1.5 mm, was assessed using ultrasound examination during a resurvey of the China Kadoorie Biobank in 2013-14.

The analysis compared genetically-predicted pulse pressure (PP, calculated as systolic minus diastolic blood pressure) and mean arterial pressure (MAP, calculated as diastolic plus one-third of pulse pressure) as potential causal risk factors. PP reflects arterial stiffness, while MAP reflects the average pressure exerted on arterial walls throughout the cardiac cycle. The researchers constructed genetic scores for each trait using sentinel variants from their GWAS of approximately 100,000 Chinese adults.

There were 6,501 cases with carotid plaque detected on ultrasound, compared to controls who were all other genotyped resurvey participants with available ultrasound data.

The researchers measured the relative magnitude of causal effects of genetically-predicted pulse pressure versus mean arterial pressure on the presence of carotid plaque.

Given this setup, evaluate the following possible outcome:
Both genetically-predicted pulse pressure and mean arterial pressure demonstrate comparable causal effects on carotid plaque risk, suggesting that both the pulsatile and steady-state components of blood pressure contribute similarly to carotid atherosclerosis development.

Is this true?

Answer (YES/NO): NO